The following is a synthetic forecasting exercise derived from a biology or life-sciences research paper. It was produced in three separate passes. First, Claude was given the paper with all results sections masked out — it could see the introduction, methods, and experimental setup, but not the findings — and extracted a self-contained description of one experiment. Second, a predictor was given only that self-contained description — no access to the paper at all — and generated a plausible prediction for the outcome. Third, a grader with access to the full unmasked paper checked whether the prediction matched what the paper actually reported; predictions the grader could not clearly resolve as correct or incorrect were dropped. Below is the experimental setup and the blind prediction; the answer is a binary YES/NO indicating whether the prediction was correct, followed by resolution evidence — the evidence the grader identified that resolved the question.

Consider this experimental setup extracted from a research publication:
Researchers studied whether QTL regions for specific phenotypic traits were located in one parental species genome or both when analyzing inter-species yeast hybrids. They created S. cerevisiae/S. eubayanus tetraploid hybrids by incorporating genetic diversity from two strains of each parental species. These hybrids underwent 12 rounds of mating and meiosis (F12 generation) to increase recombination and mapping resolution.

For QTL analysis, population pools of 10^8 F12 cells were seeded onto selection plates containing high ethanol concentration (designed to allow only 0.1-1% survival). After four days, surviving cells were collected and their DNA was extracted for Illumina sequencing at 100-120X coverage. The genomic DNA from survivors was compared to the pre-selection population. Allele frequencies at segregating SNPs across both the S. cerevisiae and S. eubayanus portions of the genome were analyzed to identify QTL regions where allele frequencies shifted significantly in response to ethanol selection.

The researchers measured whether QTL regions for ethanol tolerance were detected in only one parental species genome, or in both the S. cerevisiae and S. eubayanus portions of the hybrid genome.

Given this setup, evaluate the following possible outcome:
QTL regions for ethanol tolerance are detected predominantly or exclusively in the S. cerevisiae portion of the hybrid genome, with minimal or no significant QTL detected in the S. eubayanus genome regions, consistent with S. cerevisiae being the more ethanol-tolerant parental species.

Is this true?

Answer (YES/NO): NO